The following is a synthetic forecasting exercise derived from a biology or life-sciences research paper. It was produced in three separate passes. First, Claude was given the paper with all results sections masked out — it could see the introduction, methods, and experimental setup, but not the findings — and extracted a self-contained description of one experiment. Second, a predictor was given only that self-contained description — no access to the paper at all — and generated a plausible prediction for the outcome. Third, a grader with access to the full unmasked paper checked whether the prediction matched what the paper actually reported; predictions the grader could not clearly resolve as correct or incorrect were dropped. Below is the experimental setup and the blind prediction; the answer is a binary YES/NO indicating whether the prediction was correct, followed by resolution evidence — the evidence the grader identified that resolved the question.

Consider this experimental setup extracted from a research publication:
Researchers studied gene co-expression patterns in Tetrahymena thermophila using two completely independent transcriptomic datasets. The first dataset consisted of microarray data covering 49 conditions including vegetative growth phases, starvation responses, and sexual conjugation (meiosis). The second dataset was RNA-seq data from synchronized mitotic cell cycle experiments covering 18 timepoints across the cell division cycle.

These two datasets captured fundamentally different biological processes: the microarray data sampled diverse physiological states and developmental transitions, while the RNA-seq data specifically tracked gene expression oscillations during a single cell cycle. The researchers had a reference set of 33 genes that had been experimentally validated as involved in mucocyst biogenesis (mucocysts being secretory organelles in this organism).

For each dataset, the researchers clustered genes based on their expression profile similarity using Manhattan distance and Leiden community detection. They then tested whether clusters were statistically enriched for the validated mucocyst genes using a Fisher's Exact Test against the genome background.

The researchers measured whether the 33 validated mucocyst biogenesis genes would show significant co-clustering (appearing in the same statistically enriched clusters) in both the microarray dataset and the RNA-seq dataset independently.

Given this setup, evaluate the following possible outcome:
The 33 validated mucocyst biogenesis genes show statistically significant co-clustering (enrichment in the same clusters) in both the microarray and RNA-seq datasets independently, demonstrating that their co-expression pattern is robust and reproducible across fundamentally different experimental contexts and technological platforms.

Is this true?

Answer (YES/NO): YES